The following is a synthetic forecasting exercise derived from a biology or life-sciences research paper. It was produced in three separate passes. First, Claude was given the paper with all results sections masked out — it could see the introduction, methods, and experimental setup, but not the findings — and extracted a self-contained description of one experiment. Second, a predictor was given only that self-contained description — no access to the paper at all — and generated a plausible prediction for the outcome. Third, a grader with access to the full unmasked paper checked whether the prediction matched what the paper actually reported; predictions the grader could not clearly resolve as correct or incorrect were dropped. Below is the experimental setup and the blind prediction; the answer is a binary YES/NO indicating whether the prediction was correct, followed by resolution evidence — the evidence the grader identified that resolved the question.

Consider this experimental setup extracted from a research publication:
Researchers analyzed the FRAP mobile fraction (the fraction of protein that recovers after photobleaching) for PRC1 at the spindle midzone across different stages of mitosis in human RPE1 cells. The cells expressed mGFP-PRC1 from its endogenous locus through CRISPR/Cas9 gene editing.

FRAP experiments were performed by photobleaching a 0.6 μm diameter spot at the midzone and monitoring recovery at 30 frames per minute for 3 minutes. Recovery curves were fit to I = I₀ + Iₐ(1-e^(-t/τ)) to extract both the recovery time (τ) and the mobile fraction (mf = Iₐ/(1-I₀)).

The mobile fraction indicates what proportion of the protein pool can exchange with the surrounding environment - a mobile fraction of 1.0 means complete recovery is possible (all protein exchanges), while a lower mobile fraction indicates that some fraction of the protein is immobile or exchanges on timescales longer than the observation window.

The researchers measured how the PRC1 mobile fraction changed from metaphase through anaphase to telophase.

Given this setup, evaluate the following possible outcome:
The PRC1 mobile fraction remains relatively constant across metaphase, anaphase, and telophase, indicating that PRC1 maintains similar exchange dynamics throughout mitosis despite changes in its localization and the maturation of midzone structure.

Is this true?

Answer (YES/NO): NO